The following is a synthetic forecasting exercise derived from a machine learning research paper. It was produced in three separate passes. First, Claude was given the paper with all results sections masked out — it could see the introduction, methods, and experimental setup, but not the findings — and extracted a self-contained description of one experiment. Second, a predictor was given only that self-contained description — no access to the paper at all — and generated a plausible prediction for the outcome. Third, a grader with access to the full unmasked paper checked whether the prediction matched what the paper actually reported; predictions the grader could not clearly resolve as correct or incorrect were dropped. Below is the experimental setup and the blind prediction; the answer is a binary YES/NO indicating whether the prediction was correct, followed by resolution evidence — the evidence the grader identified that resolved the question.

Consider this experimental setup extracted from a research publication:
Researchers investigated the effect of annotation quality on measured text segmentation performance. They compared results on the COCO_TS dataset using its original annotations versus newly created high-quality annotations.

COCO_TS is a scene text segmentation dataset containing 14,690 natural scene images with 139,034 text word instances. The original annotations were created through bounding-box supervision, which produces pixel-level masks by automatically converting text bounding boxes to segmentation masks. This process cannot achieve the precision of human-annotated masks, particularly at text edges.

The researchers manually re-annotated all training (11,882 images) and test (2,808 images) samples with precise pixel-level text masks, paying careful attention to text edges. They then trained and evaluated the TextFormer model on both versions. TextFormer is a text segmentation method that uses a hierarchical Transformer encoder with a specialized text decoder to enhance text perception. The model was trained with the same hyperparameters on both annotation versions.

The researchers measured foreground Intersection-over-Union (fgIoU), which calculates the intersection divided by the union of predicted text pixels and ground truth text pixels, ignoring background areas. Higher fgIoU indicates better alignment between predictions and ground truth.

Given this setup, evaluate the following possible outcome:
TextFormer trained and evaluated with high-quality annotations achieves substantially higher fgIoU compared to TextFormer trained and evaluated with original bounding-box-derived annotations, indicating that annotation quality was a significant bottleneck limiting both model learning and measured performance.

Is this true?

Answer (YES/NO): NO